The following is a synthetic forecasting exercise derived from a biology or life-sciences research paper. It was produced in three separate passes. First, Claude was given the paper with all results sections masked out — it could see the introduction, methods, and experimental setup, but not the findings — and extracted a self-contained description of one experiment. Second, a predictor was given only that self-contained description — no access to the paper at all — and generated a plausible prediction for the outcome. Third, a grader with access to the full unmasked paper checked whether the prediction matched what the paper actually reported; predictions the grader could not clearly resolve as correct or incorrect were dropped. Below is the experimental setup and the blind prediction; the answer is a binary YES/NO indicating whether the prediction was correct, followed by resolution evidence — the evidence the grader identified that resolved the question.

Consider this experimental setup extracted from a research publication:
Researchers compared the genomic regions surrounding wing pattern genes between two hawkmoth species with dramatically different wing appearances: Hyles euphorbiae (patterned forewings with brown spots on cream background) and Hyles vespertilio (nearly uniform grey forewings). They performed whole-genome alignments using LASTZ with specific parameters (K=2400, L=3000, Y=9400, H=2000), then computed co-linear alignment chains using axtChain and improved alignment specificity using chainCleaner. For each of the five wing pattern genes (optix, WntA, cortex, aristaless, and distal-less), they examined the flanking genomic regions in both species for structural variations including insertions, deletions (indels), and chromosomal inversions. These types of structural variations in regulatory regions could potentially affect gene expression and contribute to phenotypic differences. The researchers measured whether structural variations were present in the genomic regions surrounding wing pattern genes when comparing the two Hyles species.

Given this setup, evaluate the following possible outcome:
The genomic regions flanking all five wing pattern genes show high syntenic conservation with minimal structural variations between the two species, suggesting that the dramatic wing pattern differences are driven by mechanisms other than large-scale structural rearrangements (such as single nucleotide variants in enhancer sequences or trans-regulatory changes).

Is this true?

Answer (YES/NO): NO